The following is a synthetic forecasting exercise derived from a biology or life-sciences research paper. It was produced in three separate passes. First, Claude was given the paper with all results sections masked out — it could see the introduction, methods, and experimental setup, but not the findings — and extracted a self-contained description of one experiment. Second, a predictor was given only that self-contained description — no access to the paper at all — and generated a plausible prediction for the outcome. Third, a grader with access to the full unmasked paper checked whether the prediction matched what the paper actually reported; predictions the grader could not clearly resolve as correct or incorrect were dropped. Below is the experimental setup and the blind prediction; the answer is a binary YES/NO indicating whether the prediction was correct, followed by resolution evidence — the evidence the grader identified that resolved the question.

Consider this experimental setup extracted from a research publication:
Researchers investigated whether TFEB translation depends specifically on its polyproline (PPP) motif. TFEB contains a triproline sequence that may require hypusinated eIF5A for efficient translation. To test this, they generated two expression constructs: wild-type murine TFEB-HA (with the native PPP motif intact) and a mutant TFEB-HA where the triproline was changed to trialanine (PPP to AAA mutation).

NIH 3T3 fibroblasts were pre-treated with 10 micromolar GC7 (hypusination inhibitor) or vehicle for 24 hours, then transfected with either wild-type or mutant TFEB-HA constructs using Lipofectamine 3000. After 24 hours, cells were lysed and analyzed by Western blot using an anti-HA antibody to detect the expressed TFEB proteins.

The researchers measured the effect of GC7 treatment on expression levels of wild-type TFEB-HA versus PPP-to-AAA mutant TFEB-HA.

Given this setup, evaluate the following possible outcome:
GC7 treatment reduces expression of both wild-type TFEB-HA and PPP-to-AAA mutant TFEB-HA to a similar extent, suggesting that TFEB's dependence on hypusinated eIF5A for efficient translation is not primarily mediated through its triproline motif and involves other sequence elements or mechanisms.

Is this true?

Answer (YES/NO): NO